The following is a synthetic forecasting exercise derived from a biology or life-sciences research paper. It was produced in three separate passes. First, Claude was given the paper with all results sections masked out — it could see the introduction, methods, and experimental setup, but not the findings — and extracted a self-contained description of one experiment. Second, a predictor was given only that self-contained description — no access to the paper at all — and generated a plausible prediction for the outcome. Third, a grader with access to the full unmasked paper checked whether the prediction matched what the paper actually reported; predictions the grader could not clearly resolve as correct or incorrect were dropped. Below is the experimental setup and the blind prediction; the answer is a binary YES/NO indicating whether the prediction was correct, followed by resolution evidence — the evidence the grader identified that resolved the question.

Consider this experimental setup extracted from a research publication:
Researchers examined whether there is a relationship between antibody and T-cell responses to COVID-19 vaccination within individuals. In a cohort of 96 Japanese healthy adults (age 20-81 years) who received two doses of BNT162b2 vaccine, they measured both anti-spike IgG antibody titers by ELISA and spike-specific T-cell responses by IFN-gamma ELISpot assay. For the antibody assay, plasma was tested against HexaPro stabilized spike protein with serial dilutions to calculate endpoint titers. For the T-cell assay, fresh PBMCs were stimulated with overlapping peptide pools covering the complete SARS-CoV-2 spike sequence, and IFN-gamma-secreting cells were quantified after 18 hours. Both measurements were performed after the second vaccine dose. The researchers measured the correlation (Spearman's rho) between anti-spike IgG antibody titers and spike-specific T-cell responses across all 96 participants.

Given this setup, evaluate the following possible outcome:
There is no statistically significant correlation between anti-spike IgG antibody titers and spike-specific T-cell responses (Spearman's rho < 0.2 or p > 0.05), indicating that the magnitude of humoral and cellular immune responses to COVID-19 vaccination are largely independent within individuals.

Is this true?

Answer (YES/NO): YES